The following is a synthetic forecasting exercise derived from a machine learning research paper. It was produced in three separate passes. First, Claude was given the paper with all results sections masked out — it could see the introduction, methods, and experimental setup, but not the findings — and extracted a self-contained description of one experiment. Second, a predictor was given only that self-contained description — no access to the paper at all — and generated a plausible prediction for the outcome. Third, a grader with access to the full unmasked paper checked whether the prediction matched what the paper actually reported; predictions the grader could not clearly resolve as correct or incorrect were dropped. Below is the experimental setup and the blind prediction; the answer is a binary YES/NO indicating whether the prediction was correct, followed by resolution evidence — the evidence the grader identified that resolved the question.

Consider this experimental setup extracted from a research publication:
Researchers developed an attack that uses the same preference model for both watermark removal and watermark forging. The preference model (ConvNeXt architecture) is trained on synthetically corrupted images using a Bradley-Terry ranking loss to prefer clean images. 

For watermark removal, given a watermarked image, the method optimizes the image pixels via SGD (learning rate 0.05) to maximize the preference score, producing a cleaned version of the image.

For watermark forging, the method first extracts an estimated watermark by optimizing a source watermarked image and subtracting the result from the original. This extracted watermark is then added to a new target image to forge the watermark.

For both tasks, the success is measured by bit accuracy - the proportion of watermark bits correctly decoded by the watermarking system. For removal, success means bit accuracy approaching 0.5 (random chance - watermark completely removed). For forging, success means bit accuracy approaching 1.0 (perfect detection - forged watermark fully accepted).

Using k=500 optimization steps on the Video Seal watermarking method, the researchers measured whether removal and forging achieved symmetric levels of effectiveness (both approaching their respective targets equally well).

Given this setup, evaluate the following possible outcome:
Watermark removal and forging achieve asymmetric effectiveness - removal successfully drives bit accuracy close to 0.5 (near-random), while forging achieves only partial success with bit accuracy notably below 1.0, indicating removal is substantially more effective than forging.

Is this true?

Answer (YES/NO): YES